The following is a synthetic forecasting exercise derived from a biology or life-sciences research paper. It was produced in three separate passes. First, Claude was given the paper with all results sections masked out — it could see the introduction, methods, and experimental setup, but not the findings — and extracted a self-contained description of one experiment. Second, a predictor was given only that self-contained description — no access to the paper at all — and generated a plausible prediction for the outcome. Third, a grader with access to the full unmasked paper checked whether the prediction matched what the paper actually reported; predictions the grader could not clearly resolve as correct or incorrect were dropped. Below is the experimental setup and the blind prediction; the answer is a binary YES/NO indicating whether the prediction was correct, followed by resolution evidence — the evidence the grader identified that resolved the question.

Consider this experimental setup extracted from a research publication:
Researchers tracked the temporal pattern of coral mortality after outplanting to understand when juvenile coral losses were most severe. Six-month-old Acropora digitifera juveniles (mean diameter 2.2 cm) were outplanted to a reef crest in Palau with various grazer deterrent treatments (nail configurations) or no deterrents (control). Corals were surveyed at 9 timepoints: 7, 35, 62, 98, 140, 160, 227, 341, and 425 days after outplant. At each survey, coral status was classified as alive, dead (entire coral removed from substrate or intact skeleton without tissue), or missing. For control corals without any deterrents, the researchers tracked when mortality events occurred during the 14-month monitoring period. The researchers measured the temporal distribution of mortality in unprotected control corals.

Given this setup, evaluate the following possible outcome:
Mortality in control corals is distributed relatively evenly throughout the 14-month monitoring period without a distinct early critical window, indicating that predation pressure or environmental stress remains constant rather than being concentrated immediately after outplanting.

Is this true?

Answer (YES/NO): NO